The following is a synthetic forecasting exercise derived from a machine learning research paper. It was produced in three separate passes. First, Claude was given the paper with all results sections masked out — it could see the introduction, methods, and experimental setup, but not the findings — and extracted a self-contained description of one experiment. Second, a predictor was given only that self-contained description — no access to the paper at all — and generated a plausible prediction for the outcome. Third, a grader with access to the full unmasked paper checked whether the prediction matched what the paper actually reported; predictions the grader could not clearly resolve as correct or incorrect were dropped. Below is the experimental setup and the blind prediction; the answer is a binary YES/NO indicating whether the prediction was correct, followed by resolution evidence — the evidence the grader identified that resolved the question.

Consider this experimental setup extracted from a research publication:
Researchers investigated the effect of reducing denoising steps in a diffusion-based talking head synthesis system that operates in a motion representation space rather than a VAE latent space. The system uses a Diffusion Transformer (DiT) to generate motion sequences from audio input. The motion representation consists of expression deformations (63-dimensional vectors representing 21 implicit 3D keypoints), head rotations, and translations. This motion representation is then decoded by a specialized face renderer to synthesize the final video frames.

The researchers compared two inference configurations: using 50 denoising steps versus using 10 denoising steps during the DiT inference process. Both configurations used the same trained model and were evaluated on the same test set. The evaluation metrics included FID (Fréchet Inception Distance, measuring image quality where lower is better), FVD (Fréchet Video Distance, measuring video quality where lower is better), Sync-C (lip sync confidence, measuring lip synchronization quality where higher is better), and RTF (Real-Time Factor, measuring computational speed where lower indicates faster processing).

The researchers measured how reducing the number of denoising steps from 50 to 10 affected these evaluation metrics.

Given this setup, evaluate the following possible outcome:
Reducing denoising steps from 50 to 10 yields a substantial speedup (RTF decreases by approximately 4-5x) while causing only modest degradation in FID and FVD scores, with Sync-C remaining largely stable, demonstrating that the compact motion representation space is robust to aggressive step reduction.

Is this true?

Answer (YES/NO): NO